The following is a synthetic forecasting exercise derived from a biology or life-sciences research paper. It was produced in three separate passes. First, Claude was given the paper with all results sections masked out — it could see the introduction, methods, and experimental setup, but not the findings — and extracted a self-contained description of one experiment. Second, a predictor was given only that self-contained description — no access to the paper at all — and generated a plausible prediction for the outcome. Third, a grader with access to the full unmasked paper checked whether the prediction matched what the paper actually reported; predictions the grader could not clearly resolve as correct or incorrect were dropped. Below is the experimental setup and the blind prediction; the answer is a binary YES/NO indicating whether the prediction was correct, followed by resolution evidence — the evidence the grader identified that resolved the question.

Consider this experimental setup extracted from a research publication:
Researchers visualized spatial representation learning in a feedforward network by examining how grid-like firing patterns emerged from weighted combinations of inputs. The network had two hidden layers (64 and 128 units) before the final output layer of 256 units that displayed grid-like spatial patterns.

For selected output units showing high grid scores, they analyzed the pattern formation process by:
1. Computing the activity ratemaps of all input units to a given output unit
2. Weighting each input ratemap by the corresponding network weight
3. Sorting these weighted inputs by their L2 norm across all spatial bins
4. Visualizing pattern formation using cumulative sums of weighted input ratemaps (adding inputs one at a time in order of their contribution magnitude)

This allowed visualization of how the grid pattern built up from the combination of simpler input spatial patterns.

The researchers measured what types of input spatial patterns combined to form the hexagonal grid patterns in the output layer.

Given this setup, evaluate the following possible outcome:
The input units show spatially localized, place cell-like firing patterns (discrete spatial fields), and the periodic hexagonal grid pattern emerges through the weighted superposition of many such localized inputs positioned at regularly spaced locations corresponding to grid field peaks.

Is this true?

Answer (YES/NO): NO